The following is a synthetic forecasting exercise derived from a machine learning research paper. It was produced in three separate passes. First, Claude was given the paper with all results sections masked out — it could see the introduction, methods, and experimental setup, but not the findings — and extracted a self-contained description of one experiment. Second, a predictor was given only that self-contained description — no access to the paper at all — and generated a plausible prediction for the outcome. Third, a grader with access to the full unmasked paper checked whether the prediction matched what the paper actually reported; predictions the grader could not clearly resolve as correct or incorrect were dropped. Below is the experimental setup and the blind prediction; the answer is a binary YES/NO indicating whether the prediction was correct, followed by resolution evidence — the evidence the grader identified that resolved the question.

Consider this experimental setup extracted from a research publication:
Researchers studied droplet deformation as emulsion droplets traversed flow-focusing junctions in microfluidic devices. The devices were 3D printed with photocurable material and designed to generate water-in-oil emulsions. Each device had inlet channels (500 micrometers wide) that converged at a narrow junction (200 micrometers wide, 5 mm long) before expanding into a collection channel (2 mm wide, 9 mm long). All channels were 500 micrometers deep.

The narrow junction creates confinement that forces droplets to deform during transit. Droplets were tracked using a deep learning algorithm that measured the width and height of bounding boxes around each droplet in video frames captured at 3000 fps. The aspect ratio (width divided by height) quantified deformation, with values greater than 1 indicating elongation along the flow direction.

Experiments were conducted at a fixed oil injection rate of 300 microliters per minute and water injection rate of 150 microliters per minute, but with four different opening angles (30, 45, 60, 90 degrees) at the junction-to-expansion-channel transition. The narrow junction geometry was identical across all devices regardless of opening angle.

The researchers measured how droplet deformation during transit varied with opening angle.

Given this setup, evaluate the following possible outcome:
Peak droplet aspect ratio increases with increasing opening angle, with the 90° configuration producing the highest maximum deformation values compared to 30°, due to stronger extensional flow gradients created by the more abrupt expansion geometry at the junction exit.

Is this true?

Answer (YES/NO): NO